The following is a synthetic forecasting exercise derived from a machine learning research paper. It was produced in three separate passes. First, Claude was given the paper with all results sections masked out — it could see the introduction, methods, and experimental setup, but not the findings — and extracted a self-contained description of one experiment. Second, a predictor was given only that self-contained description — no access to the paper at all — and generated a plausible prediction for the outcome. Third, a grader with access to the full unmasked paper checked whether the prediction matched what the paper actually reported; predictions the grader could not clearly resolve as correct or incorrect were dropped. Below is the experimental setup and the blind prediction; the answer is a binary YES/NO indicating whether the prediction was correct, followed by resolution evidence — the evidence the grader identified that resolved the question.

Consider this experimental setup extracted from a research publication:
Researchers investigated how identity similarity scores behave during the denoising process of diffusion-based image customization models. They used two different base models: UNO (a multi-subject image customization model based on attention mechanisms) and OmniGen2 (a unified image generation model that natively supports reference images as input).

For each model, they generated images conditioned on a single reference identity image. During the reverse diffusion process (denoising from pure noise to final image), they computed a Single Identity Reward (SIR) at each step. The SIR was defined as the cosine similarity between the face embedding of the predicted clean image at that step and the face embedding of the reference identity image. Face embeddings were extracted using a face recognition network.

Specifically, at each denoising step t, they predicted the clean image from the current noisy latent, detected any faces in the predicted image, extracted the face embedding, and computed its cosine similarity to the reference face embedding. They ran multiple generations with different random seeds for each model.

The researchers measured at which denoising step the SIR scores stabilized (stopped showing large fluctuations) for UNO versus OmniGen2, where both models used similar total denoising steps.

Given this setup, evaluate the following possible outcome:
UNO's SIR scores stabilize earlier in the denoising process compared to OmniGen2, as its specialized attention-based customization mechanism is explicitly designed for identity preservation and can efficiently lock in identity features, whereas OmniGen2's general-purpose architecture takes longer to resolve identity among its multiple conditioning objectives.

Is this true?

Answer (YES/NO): YES